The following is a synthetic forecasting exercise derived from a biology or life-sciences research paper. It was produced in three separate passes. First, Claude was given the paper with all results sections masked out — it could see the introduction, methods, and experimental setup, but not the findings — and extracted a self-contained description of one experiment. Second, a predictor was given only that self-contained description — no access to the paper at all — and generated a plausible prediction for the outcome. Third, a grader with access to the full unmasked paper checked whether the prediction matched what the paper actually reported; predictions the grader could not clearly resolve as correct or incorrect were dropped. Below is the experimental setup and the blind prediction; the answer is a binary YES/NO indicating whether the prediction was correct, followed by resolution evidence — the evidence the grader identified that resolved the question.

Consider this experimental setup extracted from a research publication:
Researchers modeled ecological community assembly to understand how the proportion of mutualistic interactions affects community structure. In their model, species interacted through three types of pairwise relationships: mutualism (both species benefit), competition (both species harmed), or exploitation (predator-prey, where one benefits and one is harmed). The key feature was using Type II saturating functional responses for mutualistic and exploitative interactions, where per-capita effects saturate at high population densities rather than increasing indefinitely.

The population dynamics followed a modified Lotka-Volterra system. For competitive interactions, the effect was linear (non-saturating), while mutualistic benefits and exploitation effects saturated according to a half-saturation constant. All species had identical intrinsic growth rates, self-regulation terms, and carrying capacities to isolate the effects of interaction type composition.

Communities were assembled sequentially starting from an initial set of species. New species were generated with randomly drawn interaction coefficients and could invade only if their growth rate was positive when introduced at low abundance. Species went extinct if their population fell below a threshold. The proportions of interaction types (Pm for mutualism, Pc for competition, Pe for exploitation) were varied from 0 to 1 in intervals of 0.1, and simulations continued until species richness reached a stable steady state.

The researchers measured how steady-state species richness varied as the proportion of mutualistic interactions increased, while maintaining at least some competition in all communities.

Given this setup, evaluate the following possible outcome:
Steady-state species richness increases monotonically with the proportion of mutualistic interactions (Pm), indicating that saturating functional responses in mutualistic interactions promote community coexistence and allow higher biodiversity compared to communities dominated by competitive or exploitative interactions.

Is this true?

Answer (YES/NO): YES